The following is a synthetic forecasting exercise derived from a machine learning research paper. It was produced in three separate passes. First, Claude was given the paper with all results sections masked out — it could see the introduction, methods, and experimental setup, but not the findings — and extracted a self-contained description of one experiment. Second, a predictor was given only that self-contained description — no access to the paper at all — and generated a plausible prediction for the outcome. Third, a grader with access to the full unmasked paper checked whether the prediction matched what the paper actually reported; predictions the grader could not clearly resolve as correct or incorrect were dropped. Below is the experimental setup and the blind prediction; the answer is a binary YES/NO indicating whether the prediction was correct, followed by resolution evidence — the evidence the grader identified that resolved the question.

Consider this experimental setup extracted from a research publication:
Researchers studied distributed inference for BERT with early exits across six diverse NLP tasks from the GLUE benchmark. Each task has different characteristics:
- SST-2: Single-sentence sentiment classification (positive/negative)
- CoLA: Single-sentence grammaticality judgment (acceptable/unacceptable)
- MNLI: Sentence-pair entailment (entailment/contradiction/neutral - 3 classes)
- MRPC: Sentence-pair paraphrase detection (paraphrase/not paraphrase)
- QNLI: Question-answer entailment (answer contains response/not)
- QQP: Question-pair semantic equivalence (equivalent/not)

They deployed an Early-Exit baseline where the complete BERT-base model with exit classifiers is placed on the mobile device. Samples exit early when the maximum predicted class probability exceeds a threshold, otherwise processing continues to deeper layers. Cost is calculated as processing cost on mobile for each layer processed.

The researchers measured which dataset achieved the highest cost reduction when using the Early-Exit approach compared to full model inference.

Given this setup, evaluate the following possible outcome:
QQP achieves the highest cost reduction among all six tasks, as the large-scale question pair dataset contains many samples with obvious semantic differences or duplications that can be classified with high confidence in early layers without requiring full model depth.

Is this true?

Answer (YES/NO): NO